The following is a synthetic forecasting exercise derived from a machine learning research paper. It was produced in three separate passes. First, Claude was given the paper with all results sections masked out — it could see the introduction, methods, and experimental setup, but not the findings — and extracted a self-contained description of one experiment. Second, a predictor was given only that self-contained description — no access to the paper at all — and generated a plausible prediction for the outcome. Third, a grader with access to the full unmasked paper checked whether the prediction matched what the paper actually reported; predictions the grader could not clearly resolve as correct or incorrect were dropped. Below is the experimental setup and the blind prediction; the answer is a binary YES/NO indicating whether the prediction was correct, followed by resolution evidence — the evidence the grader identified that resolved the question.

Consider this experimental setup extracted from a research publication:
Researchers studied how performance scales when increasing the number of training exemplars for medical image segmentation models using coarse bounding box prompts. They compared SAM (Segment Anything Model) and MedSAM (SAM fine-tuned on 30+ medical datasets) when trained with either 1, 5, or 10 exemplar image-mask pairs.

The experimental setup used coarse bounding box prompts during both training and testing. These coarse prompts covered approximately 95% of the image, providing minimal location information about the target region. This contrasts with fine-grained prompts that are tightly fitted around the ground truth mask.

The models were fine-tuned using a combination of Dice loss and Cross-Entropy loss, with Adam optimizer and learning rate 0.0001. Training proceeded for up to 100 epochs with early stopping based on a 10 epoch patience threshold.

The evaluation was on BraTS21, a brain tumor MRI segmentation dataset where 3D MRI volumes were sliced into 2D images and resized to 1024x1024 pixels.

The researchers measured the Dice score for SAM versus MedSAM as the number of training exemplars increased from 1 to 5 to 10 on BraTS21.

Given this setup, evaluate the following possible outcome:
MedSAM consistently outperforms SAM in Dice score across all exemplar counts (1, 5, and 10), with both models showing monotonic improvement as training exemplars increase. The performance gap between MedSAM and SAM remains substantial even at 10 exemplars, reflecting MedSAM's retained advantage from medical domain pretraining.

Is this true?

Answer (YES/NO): NO